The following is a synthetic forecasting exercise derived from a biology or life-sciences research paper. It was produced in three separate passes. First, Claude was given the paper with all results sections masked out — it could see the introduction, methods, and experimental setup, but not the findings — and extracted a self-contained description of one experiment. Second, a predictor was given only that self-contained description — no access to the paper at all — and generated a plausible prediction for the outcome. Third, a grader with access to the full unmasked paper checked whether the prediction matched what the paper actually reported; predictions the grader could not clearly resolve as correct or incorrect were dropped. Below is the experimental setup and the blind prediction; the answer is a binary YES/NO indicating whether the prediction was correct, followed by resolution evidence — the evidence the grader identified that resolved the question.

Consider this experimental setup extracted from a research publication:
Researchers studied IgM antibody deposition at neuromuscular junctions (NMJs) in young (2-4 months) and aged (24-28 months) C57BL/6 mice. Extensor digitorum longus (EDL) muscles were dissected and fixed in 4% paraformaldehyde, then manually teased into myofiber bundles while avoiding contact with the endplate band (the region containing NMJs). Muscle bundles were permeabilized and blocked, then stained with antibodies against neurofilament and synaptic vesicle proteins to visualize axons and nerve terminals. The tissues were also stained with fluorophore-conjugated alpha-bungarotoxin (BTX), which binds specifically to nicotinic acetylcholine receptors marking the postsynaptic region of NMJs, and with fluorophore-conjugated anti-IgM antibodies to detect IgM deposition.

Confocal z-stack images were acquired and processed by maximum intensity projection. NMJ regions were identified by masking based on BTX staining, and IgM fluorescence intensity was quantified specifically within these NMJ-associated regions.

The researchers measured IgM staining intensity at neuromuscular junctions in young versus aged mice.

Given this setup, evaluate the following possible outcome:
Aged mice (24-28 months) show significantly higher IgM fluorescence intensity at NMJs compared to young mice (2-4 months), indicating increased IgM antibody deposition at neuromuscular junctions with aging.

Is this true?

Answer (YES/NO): YES